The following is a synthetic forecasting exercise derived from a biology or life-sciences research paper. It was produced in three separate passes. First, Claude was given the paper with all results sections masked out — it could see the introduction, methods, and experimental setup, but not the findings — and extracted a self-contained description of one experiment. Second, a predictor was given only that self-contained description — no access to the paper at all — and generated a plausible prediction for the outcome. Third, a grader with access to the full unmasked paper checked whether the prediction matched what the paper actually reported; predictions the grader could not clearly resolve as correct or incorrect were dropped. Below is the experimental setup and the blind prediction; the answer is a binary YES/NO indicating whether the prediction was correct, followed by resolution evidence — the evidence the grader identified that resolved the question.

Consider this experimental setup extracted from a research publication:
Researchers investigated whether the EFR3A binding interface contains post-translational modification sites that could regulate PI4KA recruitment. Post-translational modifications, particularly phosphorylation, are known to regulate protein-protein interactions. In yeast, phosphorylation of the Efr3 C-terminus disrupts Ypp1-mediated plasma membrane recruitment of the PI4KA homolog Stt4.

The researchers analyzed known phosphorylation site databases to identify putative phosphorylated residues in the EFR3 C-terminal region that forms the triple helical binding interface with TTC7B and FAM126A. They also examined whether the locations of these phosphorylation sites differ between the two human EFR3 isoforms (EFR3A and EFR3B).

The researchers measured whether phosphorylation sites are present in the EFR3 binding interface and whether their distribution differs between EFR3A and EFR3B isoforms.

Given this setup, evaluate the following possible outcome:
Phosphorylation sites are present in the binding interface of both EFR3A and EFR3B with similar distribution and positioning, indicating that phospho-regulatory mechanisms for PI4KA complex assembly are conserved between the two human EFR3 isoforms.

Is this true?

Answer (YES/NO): NO